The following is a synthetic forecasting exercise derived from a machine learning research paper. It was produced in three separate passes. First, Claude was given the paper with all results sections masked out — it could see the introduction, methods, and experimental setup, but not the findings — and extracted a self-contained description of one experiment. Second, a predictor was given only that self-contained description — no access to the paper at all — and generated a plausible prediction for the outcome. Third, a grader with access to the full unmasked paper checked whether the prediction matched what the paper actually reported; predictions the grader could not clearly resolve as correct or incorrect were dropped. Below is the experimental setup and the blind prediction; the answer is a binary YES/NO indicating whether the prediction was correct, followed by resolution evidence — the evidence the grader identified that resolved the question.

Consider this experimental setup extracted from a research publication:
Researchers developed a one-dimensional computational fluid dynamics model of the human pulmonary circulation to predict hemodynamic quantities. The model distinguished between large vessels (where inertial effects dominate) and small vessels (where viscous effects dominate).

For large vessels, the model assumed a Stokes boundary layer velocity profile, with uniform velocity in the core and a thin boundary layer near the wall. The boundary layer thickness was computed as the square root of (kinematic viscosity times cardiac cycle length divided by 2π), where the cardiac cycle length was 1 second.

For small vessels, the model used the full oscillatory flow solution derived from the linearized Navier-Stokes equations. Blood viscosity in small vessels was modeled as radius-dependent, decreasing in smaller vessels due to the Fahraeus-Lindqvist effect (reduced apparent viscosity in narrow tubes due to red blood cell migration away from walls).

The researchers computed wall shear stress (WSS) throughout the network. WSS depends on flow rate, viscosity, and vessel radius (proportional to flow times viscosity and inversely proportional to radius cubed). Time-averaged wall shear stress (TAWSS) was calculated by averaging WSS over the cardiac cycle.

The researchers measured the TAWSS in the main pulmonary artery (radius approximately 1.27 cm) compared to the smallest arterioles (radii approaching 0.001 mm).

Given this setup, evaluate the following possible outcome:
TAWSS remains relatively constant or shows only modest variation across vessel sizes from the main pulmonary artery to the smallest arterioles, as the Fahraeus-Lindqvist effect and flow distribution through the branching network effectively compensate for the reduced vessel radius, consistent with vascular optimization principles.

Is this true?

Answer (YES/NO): NO